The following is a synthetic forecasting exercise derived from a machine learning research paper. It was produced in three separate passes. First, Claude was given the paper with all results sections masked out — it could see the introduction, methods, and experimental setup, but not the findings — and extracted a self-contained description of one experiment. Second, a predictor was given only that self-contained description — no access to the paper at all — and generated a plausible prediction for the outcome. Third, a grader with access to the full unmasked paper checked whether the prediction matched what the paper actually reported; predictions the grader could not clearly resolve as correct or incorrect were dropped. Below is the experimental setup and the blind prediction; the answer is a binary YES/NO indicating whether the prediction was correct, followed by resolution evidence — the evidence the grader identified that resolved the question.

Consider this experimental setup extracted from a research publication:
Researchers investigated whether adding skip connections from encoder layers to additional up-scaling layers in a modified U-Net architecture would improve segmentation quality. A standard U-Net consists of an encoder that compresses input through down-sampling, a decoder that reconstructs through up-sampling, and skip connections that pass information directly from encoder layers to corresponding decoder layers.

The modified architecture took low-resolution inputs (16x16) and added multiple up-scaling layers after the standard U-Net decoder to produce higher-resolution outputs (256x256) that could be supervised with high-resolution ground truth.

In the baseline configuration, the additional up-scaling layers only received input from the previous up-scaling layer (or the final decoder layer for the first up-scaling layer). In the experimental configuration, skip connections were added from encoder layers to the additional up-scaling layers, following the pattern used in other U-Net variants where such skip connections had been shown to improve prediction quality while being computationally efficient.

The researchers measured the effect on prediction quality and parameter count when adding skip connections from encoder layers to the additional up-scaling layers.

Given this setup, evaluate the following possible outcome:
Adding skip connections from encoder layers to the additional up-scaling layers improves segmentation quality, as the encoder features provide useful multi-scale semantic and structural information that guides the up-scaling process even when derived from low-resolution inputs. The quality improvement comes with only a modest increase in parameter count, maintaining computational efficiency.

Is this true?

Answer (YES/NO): NO